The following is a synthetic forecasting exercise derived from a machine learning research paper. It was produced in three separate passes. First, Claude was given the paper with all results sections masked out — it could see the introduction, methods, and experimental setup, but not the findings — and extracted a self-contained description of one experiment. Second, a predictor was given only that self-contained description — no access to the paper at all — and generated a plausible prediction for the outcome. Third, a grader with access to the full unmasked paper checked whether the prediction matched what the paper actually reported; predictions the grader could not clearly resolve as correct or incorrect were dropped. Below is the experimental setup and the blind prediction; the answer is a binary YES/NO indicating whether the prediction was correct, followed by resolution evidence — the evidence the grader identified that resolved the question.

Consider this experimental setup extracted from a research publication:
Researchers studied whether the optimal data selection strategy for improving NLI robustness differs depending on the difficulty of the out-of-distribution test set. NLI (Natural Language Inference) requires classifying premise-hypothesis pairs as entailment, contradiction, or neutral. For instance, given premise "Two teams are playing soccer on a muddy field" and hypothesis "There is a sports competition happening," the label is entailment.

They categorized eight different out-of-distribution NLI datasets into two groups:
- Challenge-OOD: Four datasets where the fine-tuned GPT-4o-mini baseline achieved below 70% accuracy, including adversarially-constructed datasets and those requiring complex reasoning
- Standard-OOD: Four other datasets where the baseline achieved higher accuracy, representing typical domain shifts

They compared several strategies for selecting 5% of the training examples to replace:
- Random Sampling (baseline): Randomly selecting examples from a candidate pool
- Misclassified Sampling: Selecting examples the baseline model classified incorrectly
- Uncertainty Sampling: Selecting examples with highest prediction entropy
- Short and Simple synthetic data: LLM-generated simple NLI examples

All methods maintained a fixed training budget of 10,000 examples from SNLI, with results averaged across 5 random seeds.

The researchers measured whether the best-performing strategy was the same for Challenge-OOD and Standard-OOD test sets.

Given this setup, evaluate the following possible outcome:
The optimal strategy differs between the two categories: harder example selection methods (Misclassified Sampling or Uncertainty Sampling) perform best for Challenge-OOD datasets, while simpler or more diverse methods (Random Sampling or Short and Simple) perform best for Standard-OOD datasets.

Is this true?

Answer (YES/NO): YES